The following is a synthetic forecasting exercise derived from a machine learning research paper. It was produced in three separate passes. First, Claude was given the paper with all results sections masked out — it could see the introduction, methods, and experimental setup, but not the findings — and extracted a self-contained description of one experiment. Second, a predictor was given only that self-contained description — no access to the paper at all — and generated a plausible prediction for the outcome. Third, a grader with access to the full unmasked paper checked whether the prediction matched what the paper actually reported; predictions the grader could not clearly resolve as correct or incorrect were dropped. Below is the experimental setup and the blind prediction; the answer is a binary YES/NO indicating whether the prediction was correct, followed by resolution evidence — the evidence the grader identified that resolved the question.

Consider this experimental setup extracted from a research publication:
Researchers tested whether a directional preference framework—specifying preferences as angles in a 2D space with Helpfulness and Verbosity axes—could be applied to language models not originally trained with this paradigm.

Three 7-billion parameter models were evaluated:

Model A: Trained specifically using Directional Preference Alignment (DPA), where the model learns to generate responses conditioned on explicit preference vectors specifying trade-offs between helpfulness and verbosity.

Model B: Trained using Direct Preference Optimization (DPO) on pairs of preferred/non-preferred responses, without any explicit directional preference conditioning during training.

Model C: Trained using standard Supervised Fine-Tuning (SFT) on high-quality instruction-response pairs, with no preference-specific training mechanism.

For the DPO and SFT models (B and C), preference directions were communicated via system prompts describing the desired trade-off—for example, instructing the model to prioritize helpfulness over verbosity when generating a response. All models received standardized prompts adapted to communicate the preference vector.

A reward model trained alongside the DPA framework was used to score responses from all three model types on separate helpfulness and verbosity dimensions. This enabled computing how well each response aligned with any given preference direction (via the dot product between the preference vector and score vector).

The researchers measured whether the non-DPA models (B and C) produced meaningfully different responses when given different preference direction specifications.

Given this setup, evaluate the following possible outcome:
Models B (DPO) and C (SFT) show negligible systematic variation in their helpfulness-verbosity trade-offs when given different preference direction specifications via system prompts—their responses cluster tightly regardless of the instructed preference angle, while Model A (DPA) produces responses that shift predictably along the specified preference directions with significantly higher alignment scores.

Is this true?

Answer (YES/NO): NO